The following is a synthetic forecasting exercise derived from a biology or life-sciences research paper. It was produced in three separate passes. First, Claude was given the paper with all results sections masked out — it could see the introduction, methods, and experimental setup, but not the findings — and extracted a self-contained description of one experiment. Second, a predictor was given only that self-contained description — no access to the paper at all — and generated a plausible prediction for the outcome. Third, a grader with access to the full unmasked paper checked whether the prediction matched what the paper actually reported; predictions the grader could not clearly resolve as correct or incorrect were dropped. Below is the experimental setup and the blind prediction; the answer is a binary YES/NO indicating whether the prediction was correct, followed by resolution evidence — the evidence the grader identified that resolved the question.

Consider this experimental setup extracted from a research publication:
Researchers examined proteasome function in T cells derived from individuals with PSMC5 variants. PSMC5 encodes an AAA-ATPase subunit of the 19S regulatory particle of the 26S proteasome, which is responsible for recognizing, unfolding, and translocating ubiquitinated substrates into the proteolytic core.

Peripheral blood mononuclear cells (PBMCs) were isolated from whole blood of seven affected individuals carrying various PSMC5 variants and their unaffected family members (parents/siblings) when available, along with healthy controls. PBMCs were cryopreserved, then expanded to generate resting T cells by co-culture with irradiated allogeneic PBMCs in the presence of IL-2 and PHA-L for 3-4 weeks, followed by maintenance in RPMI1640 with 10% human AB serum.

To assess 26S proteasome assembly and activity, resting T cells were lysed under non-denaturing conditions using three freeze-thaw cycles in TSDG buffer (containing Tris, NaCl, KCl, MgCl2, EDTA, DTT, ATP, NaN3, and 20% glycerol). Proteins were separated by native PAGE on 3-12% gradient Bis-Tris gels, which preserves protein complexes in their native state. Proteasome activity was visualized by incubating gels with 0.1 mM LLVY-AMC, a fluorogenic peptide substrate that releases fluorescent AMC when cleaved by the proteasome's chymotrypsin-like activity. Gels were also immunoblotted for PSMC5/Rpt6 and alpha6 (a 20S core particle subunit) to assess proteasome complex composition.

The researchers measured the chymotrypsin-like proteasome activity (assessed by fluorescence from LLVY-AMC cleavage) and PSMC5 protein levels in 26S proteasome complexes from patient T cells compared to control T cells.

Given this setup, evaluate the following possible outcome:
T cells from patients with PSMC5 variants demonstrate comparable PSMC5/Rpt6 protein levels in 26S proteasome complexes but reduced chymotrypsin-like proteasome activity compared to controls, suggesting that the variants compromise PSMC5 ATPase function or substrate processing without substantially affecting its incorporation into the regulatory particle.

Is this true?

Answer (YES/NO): NO